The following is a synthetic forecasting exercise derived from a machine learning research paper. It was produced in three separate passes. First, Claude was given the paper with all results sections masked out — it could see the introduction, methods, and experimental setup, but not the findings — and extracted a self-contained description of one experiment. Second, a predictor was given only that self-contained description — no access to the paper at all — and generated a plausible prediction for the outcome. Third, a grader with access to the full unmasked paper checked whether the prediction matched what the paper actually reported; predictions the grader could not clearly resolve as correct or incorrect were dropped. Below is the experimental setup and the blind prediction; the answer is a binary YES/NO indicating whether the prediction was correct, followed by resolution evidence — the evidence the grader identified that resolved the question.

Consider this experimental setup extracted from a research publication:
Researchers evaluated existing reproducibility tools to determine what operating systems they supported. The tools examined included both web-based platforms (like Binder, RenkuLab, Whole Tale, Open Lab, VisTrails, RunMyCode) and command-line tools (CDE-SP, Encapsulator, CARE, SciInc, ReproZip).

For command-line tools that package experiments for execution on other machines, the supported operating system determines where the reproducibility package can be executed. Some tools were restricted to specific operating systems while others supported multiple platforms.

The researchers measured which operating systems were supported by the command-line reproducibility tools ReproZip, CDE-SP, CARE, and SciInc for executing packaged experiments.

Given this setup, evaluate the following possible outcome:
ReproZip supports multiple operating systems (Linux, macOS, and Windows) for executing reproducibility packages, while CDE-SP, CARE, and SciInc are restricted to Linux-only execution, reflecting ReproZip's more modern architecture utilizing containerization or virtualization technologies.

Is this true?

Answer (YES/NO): NO